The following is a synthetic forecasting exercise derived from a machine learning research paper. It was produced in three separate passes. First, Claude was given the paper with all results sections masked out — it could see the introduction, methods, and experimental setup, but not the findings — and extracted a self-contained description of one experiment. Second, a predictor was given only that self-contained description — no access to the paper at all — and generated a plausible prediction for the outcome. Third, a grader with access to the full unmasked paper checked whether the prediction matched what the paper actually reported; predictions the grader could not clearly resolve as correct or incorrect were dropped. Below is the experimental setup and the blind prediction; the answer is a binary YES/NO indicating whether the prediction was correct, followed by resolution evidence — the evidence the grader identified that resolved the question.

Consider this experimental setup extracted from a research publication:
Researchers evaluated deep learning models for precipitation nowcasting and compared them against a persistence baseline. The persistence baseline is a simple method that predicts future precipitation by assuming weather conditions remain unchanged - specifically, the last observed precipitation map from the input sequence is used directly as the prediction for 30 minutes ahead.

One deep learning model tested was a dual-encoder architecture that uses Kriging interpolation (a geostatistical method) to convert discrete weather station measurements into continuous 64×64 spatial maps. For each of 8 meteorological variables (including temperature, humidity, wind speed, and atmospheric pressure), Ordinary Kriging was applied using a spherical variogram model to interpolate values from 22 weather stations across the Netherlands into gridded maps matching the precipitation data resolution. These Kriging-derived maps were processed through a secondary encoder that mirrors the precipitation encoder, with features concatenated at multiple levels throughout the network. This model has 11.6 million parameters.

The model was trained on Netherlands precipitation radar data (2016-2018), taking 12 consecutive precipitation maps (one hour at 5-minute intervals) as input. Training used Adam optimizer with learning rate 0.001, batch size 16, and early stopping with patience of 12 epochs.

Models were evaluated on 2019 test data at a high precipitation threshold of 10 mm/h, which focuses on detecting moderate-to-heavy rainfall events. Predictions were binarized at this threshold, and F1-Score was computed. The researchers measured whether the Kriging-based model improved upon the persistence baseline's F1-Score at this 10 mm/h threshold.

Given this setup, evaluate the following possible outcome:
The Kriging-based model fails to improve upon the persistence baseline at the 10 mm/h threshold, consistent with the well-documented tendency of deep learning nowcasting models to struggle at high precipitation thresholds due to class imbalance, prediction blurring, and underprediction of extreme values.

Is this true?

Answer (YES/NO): YES